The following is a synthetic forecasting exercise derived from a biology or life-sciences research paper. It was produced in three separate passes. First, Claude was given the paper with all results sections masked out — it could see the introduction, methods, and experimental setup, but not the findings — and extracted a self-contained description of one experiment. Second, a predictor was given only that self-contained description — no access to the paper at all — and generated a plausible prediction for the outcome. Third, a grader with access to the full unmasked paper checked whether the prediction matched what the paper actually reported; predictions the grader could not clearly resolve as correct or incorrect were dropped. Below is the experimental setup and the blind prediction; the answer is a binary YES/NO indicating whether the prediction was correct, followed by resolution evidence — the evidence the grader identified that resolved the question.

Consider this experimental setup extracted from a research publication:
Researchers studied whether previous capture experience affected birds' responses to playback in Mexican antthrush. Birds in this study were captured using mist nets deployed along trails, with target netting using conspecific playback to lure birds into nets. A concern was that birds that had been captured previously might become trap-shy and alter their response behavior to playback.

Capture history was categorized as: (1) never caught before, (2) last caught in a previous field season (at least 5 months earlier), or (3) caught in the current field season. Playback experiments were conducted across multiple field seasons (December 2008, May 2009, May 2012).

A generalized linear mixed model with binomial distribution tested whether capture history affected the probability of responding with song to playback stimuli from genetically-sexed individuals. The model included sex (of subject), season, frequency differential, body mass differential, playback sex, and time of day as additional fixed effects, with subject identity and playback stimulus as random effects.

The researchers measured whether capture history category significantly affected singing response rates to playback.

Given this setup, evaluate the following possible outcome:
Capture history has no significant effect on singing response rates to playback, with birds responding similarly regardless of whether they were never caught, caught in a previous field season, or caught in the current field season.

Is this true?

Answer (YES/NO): YES